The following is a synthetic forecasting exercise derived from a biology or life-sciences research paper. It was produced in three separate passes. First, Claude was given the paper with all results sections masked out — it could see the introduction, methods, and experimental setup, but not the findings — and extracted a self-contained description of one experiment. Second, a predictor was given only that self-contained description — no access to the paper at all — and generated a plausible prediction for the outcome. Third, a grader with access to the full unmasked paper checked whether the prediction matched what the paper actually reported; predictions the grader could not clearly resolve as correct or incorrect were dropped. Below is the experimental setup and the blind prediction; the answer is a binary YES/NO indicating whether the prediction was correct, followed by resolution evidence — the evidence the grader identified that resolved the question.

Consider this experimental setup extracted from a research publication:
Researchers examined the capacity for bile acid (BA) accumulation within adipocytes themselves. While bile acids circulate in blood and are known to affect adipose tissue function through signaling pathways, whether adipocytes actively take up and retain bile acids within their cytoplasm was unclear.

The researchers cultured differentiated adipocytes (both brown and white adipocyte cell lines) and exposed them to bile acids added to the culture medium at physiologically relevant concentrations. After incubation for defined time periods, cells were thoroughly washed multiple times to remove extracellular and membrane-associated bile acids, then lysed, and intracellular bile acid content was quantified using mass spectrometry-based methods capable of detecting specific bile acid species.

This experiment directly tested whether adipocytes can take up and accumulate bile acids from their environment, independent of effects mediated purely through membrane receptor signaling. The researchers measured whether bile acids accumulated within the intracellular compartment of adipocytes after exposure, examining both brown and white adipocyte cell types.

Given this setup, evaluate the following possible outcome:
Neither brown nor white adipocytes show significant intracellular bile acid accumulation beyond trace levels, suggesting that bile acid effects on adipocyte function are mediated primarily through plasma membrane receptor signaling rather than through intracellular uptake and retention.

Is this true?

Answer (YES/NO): NO